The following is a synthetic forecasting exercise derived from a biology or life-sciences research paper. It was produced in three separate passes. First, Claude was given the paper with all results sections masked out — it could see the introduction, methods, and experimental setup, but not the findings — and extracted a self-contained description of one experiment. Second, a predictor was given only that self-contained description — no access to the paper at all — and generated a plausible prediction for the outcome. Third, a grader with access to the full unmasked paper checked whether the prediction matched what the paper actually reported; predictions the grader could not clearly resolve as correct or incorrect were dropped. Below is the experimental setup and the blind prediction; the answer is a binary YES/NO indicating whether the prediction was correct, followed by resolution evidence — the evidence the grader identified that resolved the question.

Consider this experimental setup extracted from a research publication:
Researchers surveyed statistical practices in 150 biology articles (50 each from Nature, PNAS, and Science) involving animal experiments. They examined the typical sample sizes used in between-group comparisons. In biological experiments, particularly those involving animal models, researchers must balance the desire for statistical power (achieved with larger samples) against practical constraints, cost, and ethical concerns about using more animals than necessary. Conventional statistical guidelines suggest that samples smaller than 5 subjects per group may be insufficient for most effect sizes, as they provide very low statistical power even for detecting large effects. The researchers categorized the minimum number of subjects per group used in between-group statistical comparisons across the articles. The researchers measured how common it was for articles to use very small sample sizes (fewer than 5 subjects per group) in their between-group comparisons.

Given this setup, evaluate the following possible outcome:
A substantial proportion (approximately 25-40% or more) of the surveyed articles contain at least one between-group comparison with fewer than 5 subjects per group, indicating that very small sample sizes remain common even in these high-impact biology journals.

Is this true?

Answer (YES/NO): YES